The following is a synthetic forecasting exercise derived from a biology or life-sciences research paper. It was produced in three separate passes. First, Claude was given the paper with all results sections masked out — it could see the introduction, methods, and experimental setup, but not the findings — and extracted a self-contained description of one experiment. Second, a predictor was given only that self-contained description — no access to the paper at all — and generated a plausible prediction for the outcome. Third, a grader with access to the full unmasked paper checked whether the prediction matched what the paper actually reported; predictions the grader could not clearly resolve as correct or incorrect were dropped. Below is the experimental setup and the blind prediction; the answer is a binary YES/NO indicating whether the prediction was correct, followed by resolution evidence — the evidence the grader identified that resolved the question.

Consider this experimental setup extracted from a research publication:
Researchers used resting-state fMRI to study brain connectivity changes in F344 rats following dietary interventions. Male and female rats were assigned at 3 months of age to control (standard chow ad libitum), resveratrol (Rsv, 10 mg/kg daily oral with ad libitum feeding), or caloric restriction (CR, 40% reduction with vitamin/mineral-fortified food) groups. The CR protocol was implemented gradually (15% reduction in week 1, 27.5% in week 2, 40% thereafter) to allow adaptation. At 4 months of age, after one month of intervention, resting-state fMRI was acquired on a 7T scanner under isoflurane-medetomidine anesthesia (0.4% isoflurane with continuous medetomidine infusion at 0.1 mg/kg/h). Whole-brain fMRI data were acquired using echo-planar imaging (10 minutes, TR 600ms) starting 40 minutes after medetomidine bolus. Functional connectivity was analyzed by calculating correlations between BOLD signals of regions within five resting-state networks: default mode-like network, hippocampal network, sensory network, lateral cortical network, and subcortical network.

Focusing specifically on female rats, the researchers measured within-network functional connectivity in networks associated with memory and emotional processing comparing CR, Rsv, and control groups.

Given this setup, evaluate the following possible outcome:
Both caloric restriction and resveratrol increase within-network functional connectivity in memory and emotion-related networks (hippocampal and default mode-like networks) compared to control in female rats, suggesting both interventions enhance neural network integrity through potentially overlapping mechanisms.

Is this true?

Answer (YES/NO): NO